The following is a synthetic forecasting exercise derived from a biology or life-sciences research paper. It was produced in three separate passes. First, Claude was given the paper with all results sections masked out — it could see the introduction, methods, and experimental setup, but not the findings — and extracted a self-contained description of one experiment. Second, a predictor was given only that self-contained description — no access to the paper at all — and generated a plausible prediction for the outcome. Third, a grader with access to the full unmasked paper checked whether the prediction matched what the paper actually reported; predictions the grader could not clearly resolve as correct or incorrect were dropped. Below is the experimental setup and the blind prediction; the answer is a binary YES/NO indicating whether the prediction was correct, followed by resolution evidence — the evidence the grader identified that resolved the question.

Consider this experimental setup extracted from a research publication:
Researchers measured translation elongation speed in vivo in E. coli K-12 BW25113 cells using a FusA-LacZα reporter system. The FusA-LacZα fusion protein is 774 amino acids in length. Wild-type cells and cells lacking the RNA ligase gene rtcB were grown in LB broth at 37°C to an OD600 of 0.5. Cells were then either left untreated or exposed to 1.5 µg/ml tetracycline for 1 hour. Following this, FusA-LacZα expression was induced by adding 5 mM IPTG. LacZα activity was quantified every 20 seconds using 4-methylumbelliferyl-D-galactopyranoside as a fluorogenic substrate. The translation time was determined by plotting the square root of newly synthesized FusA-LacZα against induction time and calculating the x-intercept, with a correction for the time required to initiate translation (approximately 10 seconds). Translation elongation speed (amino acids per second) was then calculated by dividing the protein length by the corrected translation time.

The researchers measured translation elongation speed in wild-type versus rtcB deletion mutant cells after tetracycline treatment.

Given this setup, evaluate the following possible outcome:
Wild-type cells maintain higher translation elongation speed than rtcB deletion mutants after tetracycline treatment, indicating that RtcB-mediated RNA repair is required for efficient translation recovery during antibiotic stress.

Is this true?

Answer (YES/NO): YES